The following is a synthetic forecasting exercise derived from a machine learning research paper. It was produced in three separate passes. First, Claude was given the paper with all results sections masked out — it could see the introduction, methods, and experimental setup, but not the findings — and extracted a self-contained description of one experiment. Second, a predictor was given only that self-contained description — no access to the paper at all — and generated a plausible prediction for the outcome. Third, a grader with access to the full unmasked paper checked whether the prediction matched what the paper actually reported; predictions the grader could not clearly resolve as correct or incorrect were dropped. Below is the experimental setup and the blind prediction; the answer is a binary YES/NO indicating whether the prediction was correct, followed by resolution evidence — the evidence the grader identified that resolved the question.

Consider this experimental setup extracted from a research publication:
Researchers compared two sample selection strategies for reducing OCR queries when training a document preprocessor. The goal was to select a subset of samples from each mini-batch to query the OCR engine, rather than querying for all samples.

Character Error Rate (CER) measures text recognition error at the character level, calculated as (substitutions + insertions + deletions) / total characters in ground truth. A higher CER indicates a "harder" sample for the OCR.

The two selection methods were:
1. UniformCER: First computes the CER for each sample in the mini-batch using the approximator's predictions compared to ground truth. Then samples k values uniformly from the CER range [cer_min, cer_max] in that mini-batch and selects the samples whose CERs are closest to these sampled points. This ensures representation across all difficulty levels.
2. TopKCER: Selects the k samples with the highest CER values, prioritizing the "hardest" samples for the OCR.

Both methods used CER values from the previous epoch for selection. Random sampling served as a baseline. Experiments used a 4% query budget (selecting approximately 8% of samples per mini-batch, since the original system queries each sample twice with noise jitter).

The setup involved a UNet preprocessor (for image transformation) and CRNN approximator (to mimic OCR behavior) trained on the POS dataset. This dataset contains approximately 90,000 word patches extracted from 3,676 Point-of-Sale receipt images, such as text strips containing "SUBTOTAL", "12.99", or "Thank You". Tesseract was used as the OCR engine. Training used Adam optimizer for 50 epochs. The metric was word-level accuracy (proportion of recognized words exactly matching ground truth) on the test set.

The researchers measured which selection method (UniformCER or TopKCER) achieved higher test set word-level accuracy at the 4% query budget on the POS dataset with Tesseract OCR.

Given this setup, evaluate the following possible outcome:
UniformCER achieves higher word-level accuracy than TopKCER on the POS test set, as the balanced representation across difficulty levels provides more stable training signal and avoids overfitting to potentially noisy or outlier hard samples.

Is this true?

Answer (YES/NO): NO